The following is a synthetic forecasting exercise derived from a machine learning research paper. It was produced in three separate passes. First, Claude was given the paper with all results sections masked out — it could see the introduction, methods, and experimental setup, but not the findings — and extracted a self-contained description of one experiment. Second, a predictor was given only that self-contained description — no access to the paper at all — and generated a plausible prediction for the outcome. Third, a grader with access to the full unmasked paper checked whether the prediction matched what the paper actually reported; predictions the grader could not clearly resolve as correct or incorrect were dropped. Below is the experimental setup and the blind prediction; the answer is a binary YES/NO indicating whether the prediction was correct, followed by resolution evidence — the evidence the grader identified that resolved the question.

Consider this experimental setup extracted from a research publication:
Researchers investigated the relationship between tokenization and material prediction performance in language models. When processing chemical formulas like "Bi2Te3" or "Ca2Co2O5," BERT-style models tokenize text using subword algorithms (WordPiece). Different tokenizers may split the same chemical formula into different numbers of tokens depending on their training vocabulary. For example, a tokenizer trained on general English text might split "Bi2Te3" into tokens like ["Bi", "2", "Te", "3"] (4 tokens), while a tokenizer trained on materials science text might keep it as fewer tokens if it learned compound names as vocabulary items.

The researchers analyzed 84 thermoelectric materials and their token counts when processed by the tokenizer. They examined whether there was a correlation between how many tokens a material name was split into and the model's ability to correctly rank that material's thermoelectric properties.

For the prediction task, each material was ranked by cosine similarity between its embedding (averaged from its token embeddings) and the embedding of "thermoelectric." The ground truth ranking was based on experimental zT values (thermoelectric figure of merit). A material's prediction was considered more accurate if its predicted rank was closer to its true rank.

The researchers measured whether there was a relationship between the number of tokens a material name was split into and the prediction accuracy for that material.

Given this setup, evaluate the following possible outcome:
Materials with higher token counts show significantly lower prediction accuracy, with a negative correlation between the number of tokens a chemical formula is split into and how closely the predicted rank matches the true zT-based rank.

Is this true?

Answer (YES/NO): NO